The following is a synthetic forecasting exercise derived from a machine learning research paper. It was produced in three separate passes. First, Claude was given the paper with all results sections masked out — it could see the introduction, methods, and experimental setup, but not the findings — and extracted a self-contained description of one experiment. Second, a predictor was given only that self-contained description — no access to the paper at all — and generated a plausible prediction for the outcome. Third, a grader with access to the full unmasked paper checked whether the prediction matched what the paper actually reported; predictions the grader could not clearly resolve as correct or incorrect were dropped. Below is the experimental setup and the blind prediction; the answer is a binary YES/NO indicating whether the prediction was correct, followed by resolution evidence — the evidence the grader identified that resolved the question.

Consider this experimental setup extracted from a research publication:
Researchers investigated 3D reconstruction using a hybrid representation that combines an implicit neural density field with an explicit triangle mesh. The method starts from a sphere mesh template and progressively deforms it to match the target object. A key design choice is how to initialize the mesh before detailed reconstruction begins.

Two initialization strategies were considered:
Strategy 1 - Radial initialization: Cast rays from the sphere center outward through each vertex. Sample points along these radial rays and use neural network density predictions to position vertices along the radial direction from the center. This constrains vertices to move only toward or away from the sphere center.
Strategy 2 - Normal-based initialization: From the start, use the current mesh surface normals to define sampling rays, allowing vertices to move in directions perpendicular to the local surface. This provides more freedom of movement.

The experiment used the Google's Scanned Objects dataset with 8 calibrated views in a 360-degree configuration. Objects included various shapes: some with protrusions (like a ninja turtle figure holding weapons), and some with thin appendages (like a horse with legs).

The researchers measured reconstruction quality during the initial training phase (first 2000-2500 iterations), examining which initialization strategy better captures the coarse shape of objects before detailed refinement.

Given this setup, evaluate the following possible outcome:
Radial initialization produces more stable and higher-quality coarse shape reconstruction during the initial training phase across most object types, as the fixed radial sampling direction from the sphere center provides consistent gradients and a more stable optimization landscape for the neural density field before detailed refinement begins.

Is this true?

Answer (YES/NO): YES